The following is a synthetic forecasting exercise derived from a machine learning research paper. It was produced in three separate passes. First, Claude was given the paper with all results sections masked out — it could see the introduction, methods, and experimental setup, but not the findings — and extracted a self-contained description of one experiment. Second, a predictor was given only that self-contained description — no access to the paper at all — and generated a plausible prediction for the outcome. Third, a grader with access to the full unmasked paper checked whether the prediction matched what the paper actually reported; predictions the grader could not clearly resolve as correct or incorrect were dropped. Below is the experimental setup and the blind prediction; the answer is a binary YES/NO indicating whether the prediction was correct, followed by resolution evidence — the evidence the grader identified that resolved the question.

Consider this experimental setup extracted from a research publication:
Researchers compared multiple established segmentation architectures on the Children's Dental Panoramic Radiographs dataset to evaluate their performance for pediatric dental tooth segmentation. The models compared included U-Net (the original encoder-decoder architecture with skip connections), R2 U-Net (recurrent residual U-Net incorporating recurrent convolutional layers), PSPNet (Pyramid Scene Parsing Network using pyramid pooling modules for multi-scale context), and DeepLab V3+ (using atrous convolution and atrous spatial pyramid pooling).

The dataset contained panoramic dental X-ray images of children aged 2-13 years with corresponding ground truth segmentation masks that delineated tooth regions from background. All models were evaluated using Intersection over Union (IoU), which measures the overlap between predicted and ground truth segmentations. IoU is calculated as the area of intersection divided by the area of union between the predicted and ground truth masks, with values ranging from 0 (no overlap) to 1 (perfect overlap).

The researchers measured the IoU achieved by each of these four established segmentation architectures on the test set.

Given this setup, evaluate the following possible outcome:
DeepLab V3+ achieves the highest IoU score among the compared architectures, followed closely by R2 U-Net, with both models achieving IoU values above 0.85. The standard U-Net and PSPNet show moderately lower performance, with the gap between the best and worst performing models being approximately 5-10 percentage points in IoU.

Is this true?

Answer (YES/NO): NO